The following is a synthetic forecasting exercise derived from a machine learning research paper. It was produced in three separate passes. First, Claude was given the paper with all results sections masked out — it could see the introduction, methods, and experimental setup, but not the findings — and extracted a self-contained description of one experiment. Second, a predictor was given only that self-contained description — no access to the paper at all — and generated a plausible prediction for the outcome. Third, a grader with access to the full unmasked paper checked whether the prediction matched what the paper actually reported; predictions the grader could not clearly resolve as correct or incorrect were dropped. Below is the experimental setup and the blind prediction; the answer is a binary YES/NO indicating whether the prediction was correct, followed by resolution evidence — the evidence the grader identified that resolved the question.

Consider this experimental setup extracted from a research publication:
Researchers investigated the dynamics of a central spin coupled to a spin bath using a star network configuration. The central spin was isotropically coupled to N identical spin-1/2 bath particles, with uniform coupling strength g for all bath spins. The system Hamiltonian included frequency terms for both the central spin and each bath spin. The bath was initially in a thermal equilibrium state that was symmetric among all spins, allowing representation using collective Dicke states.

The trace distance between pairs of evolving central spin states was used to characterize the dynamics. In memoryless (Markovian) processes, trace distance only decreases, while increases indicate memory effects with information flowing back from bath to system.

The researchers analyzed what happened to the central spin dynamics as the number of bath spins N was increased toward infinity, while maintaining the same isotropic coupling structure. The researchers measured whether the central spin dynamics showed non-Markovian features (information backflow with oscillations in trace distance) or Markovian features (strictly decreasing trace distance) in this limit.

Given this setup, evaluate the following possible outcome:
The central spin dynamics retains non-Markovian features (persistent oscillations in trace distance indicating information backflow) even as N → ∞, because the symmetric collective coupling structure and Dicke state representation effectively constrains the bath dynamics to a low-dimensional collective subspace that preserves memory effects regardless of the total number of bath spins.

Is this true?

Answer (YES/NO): NO